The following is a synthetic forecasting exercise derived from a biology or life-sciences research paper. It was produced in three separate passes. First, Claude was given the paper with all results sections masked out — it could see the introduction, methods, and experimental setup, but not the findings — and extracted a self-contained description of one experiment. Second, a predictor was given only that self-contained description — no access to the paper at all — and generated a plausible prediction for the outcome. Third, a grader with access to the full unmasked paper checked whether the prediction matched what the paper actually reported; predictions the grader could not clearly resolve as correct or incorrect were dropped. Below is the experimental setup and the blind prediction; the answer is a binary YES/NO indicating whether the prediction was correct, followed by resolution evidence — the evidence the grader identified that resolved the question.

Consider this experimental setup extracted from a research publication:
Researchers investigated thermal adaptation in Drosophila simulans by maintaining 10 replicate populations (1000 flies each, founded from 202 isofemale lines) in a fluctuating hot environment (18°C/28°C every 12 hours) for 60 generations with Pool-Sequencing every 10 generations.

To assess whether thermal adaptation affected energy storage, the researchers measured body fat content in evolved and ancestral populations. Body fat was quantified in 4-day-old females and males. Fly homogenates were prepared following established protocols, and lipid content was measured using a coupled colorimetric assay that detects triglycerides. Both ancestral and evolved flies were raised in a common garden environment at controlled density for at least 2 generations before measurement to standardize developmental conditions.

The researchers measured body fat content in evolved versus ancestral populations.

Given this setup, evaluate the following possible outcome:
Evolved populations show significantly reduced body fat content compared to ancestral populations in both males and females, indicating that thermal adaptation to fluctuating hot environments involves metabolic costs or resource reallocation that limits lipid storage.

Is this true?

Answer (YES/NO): NO